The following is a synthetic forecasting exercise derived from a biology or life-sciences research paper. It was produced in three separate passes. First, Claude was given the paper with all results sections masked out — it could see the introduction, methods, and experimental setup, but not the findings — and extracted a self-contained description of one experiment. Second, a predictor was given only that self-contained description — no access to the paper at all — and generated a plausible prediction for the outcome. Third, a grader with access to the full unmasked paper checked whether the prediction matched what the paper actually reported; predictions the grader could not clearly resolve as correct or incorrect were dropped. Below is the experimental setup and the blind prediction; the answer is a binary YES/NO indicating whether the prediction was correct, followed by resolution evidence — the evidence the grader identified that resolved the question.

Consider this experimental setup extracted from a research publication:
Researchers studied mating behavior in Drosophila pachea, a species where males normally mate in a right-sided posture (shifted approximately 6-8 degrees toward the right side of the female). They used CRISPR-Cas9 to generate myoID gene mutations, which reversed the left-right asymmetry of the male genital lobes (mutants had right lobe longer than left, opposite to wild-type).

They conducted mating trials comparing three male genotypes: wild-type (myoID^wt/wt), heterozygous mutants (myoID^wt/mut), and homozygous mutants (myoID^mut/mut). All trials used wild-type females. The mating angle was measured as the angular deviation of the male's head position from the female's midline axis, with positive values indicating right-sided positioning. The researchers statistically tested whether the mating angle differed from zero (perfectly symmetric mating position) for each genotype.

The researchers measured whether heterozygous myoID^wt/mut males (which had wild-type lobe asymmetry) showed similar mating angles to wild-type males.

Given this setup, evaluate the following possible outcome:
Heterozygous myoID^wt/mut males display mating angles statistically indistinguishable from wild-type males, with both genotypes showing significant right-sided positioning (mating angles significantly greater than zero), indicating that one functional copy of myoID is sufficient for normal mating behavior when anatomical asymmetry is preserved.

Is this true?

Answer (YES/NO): YES